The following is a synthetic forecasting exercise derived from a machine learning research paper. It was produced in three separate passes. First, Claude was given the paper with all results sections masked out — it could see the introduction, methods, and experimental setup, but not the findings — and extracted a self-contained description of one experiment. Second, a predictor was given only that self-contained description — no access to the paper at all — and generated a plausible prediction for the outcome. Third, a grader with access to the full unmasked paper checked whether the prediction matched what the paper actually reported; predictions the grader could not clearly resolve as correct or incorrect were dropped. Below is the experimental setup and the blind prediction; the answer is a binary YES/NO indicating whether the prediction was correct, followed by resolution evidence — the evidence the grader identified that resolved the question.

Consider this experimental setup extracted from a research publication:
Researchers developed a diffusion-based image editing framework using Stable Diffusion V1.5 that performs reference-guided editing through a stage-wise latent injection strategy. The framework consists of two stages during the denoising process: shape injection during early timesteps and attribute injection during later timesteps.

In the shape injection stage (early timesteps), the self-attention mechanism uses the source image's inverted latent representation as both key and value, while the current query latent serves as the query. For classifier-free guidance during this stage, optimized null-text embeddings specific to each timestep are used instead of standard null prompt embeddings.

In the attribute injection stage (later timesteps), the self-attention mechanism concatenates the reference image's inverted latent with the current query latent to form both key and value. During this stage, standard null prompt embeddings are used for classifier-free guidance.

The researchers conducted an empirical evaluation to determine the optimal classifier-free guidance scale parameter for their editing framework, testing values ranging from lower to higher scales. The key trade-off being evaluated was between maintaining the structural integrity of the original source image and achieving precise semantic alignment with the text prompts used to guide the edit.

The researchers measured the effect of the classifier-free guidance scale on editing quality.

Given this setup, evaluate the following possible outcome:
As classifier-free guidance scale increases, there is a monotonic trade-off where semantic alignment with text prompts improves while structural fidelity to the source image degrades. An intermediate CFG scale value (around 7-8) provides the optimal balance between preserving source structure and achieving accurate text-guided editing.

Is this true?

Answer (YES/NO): YES